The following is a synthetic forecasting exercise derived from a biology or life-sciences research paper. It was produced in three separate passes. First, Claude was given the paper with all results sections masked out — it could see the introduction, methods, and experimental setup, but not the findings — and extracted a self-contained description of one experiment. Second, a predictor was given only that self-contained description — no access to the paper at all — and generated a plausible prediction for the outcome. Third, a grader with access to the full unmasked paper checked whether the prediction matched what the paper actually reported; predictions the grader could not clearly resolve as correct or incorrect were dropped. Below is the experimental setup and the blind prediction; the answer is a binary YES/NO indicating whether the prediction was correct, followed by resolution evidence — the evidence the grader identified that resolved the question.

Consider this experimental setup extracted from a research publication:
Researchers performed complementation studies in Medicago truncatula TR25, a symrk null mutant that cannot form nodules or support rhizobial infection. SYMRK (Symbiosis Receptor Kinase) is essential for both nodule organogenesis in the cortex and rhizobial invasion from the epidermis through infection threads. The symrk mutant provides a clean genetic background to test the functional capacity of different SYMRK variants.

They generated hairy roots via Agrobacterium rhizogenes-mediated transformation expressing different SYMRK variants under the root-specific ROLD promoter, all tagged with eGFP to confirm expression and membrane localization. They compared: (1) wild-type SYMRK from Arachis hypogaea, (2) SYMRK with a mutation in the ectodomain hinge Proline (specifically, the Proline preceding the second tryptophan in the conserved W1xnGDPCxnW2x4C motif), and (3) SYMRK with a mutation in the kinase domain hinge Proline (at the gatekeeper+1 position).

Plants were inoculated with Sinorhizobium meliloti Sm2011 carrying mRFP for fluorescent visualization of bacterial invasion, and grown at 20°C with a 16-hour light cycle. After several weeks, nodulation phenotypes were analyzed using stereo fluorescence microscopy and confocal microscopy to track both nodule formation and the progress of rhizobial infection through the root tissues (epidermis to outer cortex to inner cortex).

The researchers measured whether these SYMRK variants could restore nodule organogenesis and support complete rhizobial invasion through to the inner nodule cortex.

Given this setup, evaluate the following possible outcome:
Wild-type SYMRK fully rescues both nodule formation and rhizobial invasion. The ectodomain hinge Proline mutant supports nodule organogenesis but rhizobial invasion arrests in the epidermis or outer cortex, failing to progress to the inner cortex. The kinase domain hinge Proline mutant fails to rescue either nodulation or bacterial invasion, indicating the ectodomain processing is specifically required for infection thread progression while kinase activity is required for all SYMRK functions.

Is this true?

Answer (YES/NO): NO